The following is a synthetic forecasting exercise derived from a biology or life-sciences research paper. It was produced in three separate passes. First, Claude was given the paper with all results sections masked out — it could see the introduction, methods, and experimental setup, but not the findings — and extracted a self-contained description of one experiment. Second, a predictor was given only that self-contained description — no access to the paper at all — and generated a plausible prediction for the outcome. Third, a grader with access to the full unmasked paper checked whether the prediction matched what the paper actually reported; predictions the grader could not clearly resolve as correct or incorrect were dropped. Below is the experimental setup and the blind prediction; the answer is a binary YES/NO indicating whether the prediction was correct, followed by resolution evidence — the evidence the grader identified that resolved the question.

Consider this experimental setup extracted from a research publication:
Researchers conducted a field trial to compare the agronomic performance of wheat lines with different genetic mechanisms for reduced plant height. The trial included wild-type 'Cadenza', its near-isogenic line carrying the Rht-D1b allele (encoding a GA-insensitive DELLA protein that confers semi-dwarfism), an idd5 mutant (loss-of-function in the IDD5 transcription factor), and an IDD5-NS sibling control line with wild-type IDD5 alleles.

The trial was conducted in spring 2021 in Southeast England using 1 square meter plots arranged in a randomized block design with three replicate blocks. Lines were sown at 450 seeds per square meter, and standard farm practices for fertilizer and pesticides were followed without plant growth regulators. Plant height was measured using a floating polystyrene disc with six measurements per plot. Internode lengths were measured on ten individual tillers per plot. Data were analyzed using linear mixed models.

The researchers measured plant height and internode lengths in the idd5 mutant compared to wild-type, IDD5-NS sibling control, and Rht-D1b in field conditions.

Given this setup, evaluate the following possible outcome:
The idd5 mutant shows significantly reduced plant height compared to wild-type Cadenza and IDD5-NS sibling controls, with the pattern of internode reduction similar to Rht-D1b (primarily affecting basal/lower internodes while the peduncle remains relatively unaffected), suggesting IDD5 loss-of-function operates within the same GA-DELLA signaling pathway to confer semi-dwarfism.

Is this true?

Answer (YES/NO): NO